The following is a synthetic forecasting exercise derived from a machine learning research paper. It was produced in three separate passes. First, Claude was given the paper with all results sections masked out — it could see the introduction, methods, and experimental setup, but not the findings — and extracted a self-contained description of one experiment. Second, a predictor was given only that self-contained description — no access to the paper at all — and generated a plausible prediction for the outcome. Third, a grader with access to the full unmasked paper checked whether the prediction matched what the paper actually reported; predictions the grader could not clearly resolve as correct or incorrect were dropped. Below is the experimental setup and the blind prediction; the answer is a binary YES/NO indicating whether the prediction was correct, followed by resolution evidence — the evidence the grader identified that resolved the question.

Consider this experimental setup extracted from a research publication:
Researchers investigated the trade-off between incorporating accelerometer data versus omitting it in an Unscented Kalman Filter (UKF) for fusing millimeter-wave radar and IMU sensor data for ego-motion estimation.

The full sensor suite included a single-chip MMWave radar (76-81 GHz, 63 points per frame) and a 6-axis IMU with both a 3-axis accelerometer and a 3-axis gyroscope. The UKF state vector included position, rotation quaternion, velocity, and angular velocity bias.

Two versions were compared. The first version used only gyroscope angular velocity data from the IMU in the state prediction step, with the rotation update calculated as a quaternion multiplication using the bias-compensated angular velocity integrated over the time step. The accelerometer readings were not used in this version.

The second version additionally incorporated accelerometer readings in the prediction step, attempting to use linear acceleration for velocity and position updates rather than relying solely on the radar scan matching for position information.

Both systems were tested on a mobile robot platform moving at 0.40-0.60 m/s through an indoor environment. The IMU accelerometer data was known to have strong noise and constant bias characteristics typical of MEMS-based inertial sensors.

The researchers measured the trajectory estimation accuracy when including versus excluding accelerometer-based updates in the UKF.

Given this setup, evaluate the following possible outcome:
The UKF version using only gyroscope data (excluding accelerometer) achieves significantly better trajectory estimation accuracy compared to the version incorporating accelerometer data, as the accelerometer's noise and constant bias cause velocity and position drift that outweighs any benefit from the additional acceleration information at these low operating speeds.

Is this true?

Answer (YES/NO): YES